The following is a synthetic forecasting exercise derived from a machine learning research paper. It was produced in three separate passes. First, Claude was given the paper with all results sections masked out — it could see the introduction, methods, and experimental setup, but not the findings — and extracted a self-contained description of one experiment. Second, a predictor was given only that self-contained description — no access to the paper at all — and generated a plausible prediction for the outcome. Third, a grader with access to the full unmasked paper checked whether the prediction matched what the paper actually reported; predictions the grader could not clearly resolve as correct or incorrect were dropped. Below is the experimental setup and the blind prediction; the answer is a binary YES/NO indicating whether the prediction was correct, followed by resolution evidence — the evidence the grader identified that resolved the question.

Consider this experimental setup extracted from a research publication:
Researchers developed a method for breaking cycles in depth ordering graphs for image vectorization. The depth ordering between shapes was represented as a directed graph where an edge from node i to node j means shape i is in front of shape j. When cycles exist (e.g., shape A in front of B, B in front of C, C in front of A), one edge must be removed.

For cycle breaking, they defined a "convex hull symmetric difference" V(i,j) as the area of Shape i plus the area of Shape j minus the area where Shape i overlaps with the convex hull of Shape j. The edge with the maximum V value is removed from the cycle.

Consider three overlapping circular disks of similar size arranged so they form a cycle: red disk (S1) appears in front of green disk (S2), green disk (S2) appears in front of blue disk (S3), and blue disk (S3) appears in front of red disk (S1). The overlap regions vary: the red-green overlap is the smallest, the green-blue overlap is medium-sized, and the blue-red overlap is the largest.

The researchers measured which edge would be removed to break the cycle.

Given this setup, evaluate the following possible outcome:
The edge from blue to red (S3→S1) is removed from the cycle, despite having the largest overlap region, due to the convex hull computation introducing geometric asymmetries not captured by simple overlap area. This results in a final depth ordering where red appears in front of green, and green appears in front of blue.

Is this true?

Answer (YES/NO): NO